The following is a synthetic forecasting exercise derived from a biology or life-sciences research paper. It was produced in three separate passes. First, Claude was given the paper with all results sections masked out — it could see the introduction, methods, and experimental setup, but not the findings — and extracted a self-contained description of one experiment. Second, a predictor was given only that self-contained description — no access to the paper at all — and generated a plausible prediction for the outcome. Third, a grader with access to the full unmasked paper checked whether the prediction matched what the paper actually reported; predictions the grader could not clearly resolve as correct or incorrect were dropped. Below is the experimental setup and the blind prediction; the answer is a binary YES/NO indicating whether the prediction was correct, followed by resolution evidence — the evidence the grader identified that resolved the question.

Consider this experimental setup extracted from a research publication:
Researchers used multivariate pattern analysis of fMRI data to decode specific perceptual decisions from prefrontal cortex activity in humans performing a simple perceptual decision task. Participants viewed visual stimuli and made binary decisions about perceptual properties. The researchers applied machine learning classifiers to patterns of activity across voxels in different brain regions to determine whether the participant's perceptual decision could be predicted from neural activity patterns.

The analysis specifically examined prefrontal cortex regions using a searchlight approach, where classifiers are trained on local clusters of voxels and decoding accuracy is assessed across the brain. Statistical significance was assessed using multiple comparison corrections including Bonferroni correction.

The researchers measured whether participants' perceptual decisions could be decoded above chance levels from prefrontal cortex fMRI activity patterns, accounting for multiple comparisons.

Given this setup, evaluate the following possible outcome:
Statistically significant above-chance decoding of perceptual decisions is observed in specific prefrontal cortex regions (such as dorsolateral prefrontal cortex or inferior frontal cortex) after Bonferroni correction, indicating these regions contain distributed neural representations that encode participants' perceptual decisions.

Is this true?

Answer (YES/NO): NO